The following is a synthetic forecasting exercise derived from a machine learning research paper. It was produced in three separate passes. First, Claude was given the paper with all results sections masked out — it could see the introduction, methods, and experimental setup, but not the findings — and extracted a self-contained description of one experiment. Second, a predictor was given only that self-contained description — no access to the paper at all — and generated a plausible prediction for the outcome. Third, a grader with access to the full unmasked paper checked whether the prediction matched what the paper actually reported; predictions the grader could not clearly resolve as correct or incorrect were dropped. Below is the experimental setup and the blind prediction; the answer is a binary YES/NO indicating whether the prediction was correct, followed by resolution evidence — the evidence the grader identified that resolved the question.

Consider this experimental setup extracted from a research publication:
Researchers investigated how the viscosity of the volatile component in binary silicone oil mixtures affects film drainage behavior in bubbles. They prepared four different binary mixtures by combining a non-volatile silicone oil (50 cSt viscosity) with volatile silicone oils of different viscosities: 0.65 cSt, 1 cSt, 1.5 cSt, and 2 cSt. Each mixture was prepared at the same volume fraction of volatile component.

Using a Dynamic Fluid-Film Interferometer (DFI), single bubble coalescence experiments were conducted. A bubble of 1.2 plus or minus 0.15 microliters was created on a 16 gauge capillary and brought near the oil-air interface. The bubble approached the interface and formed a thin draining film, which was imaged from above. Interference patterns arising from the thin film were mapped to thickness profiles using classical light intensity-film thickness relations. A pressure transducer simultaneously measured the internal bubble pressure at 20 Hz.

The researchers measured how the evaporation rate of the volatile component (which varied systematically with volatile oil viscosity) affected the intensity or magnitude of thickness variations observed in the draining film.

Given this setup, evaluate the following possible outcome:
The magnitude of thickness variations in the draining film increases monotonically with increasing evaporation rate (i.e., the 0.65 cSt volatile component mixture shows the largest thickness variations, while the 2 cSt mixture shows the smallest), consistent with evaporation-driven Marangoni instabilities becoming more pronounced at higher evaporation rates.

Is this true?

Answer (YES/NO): YES